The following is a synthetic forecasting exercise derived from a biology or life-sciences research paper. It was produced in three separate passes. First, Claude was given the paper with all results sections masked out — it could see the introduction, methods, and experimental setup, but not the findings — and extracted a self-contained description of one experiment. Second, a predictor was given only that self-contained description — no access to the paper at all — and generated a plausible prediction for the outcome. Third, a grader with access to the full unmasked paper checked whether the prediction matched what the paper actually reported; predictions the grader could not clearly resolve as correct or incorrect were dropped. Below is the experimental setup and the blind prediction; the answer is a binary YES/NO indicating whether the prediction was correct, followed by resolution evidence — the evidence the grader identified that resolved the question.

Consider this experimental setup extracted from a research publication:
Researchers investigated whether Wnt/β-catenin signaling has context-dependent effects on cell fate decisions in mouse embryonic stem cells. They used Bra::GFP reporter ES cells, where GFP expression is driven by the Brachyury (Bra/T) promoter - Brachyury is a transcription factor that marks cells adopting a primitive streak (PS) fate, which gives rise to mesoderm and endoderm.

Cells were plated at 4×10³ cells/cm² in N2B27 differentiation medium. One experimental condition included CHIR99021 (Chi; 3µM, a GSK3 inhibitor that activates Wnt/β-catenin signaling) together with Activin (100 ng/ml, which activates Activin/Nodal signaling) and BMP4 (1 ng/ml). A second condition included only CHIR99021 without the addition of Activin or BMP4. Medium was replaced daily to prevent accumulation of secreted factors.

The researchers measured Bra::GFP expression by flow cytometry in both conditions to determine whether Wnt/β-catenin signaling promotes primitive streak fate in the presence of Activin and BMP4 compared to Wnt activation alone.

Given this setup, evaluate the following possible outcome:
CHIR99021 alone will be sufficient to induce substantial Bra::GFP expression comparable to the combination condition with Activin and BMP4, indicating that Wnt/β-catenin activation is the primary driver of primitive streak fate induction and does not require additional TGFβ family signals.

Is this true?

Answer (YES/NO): NO